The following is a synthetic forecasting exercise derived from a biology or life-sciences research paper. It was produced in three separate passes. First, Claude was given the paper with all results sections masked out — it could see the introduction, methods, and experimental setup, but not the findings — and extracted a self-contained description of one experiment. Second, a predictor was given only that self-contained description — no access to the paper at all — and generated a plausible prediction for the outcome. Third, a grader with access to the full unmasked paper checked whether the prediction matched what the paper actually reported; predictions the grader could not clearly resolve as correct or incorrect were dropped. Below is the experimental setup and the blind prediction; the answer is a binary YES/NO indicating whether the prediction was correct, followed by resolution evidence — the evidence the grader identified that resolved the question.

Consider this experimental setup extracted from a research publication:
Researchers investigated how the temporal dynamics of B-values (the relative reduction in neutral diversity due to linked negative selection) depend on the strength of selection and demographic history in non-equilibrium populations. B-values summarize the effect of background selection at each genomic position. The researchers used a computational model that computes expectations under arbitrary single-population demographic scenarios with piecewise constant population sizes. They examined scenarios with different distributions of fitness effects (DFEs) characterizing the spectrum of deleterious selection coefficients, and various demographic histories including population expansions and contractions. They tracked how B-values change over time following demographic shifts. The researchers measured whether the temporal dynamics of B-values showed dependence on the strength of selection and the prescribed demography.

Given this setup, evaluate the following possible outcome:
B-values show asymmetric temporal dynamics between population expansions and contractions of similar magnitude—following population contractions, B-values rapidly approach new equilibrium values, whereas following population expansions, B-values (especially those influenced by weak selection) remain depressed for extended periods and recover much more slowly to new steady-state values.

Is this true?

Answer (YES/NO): NO